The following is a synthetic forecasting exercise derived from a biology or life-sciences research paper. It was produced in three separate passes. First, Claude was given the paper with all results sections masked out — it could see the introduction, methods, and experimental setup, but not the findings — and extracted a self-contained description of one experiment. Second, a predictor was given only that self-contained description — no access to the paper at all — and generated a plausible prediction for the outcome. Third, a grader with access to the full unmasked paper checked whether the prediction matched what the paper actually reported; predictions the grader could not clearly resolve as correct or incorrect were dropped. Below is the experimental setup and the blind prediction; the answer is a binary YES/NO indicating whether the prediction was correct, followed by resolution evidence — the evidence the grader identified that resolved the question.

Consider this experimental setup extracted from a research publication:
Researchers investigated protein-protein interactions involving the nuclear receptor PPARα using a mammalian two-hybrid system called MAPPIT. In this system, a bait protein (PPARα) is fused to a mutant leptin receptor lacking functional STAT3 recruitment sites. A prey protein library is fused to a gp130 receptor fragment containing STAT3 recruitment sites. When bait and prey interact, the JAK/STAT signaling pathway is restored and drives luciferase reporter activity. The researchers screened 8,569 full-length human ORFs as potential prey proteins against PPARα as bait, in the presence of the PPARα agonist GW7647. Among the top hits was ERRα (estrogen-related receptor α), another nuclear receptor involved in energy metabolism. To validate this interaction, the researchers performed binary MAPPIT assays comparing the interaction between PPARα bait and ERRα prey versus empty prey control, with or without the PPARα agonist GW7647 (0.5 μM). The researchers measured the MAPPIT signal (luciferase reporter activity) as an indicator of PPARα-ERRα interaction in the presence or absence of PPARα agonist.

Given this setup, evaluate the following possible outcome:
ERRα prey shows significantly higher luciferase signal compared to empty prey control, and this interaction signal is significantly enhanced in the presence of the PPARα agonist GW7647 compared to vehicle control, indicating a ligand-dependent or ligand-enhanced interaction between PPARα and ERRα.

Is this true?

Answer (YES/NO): YES